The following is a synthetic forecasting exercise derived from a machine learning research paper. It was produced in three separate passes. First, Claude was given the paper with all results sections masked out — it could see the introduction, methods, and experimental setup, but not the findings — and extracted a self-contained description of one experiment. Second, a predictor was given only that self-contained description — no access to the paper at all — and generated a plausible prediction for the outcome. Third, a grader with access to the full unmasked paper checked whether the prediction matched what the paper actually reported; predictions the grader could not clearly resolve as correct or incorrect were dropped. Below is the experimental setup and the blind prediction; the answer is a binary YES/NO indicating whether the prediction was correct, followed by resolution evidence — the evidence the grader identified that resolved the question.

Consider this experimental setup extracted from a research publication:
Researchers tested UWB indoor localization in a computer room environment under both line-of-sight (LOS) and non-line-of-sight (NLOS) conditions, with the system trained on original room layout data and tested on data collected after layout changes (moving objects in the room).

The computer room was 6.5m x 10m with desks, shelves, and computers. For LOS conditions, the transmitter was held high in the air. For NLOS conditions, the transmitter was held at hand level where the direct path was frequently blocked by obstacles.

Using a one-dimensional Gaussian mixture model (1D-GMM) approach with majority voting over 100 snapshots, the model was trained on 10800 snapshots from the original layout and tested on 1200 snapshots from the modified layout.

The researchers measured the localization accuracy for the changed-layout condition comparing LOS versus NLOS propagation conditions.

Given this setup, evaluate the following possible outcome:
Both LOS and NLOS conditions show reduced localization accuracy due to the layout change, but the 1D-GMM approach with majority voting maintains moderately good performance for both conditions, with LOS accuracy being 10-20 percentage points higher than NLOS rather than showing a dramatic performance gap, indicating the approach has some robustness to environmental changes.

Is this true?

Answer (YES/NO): NO